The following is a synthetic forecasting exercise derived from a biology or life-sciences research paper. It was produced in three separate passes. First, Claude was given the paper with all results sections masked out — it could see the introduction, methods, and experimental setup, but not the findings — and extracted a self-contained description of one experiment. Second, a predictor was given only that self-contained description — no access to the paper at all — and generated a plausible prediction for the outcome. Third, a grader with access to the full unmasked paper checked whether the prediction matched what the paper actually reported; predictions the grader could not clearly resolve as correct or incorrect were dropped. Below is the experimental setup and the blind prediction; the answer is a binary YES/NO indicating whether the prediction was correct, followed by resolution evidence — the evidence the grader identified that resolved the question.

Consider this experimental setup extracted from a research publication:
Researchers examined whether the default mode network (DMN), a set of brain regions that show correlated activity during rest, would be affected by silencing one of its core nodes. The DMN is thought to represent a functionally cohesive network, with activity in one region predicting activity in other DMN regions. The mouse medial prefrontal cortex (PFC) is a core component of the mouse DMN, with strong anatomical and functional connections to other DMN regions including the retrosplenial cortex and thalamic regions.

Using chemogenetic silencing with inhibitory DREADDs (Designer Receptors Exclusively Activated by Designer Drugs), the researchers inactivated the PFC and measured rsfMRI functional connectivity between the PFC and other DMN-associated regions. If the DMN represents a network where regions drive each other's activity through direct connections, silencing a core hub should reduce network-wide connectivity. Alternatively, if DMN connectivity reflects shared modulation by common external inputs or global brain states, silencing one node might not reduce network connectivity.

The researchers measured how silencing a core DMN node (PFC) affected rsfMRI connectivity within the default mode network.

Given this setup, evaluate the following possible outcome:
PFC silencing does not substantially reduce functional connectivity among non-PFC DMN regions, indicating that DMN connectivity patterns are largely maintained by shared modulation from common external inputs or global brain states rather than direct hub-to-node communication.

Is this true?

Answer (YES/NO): NO